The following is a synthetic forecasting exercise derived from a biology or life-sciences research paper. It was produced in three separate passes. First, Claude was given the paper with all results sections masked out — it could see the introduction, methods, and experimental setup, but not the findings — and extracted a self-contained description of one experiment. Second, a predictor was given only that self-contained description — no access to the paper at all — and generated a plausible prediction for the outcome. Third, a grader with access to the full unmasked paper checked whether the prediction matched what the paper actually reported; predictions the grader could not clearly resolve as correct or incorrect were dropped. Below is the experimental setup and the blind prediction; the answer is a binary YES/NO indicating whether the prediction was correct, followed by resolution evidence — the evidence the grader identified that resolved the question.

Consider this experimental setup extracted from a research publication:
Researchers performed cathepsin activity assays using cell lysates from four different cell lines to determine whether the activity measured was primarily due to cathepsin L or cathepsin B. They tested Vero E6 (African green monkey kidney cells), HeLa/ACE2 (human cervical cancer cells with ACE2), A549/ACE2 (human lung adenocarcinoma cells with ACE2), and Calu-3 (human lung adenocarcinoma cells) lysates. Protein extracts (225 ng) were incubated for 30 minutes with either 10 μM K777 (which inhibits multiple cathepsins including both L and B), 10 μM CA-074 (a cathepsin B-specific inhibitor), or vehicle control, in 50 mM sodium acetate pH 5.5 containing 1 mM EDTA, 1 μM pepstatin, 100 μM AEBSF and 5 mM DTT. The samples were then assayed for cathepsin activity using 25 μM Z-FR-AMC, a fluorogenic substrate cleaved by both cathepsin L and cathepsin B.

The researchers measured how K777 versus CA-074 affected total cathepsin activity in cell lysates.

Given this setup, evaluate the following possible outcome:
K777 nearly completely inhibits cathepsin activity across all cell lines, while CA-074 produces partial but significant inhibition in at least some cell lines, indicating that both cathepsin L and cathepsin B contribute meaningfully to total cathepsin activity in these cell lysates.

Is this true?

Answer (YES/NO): YES